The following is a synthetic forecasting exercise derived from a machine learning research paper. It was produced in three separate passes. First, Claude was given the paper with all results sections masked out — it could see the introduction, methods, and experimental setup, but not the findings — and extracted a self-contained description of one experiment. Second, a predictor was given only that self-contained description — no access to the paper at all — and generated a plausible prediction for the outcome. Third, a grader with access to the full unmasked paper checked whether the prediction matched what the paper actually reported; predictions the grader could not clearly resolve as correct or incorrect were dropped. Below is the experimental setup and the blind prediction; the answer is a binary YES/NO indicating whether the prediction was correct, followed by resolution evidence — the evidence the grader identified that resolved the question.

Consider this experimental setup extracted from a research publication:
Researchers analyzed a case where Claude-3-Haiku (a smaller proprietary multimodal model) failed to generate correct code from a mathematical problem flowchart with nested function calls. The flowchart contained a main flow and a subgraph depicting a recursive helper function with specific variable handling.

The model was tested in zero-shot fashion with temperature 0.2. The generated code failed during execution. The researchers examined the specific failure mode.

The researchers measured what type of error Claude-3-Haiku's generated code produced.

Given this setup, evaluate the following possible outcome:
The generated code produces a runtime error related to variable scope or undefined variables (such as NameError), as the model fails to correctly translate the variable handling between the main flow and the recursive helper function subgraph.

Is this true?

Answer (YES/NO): NO